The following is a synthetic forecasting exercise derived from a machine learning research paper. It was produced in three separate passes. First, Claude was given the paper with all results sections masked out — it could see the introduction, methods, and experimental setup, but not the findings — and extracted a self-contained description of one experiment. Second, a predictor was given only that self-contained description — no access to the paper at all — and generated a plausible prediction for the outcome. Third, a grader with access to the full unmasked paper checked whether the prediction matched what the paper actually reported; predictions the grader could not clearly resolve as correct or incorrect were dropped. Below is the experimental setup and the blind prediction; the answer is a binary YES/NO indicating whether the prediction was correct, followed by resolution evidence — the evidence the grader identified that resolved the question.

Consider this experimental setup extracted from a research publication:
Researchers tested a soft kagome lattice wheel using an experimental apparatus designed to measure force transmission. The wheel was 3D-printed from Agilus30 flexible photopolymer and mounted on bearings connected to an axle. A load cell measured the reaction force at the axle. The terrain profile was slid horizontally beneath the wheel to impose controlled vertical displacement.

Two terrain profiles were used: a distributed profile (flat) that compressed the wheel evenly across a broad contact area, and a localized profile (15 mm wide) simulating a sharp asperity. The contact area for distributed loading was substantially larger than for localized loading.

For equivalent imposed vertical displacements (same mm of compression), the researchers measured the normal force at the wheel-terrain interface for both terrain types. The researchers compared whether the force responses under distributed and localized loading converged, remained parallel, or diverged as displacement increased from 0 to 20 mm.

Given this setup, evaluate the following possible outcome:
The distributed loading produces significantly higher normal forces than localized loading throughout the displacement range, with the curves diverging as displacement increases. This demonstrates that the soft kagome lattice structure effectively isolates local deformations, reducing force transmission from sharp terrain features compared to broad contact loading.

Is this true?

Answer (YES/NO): YES